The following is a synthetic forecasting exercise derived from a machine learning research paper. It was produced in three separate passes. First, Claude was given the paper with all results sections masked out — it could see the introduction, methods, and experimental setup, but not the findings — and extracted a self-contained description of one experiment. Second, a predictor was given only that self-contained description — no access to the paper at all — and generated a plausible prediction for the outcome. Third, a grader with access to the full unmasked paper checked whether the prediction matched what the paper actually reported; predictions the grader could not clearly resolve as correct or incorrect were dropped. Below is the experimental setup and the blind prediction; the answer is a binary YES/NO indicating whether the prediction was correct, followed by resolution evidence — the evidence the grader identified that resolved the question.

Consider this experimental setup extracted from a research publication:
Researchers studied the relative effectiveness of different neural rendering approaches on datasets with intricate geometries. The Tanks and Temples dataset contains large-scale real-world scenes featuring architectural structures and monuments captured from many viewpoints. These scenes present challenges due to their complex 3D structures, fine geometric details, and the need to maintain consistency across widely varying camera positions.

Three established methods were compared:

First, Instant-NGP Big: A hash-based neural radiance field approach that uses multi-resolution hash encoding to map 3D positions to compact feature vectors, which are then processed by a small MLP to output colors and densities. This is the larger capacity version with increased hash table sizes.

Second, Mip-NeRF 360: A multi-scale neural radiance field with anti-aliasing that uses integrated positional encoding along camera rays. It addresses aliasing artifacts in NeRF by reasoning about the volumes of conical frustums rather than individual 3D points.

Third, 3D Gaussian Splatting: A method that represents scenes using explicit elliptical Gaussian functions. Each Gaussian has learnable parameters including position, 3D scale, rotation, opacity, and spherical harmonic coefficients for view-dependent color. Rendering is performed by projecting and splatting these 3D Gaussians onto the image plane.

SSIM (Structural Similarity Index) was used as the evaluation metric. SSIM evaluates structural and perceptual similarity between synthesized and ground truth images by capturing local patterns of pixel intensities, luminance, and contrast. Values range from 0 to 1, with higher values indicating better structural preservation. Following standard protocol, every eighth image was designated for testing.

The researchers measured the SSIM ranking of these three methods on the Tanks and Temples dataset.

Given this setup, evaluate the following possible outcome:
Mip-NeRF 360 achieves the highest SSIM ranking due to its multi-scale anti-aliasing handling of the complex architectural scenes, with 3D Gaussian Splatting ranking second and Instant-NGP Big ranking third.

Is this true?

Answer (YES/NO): NO